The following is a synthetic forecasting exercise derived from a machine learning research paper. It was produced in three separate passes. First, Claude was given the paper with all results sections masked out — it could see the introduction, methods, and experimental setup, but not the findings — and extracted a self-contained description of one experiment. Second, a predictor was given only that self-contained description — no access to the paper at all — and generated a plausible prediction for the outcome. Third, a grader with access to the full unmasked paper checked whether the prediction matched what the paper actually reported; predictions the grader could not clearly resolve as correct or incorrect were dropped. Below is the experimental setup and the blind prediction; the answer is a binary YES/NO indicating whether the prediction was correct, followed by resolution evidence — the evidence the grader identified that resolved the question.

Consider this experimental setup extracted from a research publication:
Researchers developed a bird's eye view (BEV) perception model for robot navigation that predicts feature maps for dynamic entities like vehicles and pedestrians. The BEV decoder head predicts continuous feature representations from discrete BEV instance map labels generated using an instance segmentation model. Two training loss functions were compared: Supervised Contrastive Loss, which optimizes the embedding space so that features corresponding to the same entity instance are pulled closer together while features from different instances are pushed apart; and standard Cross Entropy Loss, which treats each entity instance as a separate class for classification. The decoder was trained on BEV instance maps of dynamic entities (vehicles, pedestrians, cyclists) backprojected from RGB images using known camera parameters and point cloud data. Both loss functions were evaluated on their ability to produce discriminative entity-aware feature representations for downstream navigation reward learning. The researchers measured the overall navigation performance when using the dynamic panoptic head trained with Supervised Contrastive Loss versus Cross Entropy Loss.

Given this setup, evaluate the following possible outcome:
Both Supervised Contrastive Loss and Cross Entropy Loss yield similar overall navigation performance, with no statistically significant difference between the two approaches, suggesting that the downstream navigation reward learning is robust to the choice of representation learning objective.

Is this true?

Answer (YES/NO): NO